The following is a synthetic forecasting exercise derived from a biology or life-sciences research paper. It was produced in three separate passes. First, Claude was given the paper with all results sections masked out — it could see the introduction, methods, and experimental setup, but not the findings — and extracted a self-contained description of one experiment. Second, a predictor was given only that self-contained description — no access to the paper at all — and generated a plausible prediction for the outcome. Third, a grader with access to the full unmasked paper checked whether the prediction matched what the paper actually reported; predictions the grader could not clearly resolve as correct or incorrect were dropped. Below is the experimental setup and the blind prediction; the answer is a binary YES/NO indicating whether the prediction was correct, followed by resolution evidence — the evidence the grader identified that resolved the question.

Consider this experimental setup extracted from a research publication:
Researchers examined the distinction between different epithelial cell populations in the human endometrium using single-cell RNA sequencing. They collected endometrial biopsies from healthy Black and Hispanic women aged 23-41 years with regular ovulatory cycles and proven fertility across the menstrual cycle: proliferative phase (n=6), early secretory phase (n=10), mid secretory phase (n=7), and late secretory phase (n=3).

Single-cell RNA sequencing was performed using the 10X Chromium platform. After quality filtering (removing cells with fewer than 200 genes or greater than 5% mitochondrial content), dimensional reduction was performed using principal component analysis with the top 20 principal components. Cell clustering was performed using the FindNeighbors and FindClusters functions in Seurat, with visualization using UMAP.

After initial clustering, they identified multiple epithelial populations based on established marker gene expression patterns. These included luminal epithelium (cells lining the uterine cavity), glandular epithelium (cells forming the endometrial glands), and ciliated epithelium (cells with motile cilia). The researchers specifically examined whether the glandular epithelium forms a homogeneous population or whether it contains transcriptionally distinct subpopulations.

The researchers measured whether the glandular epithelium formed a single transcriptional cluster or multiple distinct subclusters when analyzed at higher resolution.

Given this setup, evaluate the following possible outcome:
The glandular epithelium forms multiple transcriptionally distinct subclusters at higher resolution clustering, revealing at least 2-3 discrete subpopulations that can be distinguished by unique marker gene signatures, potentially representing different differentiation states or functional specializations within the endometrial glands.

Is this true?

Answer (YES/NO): YES